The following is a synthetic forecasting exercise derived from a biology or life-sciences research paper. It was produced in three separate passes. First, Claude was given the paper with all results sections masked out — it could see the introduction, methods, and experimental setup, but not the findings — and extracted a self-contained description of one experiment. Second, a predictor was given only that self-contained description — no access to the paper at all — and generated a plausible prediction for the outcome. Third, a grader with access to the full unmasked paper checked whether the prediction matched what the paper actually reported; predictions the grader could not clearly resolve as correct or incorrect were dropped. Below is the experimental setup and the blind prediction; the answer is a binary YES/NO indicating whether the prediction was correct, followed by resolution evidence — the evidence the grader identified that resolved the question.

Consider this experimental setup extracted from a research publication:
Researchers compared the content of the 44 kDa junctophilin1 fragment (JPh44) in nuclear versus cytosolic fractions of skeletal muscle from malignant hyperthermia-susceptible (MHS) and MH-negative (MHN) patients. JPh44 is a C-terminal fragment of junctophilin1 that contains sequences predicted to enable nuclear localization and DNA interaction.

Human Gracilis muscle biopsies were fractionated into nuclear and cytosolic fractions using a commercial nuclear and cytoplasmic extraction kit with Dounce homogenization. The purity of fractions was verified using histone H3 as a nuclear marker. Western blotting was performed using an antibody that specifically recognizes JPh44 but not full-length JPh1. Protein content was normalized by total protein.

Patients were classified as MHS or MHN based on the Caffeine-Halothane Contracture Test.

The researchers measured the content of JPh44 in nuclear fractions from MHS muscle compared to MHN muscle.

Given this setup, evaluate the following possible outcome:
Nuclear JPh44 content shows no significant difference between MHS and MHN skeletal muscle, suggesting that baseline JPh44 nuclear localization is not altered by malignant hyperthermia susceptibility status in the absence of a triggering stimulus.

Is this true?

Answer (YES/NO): NO